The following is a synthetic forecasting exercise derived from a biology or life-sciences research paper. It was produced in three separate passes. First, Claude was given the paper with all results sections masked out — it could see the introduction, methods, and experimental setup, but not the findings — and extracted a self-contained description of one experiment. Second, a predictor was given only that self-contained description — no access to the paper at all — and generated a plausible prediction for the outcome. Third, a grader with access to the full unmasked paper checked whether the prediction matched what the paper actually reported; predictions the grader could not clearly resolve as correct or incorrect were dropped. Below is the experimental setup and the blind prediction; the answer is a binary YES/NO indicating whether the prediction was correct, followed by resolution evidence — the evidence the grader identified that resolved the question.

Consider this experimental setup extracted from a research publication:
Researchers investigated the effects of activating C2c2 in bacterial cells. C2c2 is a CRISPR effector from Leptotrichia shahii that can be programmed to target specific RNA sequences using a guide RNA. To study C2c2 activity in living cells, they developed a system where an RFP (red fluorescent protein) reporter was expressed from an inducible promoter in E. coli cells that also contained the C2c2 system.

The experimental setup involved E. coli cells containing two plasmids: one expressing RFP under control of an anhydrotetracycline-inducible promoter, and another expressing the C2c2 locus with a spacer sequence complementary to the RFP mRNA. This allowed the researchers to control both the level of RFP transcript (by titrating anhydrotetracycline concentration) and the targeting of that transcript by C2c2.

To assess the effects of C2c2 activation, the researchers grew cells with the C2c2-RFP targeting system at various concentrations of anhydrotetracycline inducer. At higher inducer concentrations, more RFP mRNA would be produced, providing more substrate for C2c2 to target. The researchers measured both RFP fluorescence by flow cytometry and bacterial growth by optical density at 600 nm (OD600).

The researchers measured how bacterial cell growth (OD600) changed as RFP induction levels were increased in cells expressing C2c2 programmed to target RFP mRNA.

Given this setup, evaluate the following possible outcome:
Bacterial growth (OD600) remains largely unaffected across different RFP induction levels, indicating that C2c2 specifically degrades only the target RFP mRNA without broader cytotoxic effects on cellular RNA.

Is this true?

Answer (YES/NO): NO